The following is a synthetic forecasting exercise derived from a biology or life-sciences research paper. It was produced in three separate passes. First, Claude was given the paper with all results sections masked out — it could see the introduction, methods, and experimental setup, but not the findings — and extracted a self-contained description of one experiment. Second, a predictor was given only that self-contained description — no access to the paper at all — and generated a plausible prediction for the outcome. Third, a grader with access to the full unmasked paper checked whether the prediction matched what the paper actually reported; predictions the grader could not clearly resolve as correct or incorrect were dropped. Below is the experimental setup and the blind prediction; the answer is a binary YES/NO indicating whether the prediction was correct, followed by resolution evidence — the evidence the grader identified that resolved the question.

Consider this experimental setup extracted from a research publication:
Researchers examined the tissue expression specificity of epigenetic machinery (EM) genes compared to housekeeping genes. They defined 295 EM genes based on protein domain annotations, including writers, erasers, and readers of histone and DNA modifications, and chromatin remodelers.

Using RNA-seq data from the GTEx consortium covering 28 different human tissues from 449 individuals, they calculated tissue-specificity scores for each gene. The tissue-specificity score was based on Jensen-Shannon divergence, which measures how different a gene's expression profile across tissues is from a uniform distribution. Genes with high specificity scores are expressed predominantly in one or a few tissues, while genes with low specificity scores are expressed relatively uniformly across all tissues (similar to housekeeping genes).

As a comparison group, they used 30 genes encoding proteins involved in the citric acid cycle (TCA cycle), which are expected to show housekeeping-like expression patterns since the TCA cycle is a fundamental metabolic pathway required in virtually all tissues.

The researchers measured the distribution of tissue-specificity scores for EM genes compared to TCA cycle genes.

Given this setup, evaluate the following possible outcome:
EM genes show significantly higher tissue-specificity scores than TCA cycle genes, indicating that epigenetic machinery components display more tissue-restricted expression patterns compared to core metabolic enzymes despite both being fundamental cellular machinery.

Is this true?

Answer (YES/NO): NO